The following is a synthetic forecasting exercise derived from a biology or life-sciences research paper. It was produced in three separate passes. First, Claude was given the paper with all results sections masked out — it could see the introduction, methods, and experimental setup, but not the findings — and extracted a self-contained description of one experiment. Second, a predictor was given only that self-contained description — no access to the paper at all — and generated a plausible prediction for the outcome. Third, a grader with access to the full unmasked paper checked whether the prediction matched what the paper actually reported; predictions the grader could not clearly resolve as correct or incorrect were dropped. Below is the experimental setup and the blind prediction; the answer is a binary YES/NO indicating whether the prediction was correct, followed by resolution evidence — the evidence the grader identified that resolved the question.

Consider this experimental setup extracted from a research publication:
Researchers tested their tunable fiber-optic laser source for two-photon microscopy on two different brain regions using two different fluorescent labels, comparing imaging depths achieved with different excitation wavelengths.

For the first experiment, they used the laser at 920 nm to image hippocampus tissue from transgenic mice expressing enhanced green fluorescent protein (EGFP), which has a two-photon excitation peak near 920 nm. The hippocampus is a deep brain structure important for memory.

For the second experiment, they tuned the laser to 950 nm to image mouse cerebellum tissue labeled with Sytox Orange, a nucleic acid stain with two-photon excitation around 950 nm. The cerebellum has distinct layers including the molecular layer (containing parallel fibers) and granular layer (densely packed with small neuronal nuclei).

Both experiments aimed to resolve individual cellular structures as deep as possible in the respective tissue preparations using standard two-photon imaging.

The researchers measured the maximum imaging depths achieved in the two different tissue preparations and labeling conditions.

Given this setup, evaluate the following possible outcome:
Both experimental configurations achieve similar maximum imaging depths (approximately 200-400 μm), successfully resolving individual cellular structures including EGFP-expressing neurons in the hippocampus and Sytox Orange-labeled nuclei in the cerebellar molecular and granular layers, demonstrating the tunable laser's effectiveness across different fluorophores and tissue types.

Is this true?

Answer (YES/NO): NO